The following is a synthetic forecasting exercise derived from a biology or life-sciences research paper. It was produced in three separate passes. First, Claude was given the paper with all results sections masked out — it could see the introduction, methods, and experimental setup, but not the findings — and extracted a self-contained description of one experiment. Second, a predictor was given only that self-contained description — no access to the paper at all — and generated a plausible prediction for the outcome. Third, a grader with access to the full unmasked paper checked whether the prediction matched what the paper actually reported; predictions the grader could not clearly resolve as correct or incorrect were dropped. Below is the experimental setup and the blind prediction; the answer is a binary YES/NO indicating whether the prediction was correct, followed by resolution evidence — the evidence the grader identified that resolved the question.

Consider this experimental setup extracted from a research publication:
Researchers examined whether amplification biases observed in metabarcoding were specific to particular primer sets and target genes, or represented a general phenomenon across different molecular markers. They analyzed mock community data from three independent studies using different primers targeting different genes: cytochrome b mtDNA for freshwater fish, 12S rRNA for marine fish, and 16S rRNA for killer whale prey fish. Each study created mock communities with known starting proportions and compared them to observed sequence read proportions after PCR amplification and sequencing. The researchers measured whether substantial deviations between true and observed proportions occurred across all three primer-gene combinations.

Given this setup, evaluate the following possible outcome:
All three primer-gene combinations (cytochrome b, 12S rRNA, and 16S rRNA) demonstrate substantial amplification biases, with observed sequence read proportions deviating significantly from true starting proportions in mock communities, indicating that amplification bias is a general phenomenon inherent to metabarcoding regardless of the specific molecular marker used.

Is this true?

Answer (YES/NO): NO